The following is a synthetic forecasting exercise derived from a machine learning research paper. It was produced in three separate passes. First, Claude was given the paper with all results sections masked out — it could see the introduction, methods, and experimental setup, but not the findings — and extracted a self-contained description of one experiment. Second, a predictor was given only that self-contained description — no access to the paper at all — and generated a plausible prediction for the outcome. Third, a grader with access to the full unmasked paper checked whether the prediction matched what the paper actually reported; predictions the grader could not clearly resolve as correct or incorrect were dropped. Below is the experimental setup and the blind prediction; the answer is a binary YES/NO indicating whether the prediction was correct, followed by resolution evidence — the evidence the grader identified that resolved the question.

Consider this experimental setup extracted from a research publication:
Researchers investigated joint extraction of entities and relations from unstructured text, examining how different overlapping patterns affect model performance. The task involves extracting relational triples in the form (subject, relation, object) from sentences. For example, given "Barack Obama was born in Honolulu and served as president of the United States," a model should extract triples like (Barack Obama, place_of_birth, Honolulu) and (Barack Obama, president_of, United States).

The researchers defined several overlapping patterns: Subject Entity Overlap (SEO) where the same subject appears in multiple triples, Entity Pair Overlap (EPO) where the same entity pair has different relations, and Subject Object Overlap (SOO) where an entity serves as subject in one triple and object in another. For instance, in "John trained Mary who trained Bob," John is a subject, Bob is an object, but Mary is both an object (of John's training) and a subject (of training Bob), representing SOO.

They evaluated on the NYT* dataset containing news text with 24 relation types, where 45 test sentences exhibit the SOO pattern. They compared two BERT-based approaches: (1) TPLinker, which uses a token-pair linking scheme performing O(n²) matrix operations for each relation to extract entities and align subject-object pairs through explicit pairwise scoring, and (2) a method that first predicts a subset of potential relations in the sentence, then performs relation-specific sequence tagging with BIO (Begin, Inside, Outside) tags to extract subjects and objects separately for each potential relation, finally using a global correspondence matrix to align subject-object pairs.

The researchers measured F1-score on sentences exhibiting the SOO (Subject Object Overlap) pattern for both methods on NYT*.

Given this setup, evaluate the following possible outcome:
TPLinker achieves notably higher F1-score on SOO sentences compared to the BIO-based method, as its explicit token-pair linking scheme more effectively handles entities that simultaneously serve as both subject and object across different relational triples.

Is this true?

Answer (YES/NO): YES